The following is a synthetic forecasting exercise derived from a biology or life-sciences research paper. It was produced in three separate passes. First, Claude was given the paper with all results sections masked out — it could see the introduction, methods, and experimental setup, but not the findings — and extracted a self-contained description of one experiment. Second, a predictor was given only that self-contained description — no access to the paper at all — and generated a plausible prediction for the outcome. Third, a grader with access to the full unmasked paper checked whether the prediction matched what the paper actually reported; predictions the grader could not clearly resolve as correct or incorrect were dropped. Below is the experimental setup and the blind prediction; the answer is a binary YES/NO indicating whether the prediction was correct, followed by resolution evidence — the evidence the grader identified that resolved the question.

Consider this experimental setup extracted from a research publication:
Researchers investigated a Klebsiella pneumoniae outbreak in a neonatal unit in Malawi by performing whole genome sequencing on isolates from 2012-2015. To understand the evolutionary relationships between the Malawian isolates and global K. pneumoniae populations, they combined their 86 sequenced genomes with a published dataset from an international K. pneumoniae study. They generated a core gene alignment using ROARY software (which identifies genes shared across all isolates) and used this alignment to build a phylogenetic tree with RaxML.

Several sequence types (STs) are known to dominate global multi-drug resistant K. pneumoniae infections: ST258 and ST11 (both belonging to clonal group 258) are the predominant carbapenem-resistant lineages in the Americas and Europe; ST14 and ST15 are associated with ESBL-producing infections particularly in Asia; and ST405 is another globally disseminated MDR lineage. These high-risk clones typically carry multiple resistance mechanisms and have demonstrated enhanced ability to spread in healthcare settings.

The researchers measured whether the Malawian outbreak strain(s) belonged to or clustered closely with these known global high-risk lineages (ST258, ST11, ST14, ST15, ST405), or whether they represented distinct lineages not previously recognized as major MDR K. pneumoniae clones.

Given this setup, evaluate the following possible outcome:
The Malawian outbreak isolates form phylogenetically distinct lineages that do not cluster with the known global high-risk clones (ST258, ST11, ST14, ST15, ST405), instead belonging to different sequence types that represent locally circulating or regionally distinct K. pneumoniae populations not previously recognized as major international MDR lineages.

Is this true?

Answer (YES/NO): NO